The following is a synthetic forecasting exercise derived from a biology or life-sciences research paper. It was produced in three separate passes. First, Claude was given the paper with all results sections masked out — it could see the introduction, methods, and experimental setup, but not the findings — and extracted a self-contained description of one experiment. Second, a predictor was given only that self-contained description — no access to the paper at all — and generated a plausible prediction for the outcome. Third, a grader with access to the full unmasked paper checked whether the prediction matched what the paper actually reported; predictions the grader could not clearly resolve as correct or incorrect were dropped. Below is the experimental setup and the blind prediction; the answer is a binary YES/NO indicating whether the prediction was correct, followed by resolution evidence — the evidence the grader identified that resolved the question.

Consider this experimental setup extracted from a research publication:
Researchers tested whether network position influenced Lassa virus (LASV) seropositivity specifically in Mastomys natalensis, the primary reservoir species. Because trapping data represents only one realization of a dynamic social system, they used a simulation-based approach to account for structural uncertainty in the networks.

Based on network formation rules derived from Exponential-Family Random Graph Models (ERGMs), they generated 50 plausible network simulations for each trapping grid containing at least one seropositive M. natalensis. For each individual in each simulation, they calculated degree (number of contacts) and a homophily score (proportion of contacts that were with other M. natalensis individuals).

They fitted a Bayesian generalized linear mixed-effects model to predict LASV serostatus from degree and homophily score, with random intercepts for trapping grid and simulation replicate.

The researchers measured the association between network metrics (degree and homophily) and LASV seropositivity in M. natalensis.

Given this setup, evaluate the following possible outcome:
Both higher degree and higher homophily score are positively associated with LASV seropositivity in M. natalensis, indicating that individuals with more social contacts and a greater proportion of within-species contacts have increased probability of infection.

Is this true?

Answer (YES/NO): NO